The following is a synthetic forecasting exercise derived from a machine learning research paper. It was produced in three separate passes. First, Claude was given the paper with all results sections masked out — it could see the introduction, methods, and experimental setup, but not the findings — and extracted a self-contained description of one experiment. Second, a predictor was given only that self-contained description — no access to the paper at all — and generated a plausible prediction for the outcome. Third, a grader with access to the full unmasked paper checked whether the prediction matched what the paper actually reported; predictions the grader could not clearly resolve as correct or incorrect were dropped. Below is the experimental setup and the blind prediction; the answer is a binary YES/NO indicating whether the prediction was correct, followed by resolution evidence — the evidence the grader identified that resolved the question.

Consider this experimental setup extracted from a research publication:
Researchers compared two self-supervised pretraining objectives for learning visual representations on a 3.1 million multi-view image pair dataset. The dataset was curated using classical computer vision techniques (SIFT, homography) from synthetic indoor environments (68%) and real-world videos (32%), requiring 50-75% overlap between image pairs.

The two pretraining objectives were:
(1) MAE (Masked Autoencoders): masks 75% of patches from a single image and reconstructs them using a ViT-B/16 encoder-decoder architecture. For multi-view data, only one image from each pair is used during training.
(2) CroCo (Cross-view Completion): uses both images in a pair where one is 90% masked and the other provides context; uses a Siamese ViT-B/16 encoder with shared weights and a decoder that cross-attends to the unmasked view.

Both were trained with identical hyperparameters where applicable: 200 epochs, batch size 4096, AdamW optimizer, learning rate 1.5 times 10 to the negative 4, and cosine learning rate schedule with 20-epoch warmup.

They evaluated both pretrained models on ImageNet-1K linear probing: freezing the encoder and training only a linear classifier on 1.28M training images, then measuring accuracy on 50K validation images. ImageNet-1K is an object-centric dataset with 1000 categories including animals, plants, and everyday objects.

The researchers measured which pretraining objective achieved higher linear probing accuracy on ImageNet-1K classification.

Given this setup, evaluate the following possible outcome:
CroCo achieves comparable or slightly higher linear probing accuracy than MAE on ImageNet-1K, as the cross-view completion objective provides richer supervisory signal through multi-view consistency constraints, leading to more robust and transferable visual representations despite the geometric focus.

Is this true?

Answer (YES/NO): YES